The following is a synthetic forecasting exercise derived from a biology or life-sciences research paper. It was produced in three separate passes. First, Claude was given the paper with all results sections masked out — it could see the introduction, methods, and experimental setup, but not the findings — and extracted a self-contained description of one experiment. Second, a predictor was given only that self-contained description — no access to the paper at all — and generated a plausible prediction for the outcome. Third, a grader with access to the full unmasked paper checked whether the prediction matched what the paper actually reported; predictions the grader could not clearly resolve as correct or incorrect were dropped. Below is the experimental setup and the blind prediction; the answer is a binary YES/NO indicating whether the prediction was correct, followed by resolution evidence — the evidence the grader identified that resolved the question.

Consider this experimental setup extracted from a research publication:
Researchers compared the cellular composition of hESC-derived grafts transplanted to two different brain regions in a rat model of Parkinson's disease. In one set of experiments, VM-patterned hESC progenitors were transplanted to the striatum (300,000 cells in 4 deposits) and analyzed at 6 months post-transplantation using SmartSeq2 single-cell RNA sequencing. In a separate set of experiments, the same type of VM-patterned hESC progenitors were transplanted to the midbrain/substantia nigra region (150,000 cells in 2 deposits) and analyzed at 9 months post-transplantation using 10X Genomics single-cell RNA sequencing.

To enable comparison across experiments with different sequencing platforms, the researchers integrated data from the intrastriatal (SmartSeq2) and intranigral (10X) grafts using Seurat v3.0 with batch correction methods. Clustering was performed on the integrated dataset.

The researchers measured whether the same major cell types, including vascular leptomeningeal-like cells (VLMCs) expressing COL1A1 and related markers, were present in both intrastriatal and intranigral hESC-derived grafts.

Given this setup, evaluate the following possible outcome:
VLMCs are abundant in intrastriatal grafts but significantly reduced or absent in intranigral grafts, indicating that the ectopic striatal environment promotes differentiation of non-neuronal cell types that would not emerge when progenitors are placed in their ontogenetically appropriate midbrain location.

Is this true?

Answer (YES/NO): NO